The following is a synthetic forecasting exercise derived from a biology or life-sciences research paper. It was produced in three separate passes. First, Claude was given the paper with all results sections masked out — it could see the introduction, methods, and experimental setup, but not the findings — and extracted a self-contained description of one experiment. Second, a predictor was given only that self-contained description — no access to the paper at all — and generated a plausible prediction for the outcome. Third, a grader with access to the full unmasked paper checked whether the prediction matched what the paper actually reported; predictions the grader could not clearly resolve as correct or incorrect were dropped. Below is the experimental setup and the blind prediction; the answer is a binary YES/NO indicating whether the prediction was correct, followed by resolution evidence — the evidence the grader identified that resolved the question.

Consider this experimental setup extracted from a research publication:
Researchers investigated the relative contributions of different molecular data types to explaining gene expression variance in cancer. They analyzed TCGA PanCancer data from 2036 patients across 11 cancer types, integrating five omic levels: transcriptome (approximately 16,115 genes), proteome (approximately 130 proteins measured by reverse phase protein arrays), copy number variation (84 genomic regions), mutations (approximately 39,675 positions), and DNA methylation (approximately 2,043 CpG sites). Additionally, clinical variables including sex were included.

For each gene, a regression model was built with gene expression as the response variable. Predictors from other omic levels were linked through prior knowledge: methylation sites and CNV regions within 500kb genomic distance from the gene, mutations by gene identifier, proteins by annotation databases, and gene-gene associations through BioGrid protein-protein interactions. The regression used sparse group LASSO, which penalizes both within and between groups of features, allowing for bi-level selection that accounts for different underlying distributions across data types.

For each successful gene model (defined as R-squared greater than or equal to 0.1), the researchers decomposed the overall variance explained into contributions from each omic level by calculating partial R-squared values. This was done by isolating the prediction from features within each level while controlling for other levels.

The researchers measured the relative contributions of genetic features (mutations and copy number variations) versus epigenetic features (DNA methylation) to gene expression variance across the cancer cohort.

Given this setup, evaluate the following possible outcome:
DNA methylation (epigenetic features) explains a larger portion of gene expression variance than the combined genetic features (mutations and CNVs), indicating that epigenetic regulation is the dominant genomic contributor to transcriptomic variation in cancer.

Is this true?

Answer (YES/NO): NO